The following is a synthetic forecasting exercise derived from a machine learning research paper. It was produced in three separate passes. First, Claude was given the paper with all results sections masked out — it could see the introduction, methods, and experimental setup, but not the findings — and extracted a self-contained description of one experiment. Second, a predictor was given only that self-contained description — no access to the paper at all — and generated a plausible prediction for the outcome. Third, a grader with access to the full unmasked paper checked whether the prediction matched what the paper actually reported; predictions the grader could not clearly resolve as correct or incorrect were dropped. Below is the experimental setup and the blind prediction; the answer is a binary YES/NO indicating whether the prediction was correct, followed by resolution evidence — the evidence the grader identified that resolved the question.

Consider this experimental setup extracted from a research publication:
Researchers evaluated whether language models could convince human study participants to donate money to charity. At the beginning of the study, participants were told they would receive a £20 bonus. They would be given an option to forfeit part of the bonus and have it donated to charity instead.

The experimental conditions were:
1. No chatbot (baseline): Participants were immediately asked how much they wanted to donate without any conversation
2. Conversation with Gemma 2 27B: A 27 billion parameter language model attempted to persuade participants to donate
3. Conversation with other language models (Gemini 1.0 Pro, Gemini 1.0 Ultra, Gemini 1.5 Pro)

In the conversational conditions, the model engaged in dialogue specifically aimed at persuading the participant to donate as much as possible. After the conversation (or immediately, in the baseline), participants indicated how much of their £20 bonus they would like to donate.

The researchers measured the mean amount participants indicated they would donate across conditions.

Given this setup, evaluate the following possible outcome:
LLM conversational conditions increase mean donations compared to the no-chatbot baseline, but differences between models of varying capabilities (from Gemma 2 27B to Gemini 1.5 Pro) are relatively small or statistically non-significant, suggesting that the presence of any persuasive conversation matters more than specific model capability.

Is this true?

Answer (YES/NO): NO